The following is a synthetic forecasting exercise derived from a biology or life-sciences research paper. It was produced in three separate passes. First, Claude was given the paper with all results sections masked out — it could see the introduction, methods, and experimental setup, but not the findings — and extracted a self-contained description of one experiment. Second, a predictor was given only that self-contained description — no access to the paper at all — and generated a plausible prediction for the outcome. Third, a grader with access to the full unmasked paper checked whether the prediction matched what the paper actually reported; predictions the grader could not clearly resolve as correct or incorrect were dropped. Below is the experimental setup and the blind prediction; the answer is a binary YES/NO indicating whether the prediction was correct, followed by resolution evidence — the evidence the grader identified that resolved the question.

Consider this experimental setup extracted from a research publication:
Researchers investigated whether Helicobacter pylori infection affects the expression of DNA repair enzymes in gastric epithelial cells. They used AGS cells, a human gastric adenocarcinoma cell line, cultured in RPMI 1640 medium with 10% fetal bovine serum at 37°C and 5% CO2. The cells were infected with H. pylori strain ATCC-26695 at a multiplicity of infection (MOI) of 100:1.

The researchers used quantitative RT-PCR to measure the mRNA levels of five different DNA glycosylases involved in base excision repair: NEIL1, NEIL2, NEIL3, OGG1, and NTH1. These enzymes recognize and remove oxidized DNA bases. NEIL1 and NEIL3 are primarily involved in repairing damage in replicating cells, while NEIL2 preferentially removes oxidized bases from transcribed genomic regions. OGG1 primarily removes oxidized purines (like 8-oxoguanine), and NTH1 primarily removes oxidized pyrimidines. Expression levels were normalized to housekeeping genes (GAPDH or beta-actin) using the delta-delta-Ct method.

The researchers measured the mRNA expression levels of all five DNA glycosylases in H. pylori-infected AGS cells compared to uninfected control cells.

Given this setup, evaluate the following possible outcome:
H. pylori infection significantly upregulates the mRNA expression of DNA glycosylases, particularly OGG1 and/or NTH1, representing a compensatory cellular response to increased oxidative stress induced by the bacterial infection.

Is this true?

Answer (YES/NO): NO